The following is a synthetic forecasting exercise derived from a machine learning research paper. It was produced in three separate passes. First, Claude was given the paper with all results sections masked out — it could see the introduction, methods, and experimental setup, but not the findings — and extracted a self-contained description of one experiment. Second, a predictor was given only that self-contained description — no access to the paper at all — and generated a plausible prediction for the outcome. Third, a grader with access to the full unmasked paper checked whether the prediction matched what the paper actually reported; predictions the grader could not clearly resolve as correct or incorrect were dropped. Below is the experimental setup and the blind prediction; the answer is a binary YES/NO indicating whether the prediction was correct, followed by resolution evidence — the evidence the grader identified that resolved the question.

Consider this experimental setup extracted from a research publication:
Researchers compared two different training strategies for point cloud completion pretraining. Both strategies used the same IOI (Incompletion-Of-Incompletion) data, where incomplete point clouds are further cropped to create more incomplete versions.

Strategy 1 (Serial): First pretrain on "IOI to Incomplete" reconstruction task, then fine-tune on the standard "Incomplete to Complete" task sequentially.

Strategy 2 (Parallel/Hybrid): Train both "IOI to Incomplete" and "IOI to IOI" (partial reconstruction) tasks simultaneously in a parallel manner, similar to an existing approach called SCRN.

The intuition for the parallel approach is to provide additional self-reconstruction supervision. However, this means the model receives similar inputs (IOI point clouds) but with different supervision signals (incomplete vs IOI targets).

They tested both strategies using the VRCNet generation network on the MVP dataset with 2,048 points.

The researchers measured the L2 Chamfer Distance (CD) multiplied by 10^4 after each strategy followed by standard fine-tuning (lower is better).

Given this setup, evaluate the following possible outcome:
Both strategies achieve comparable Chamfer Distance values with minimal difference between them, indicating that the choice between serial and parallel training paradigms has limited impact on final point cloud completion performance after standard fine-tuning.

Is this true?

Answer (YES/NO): NO